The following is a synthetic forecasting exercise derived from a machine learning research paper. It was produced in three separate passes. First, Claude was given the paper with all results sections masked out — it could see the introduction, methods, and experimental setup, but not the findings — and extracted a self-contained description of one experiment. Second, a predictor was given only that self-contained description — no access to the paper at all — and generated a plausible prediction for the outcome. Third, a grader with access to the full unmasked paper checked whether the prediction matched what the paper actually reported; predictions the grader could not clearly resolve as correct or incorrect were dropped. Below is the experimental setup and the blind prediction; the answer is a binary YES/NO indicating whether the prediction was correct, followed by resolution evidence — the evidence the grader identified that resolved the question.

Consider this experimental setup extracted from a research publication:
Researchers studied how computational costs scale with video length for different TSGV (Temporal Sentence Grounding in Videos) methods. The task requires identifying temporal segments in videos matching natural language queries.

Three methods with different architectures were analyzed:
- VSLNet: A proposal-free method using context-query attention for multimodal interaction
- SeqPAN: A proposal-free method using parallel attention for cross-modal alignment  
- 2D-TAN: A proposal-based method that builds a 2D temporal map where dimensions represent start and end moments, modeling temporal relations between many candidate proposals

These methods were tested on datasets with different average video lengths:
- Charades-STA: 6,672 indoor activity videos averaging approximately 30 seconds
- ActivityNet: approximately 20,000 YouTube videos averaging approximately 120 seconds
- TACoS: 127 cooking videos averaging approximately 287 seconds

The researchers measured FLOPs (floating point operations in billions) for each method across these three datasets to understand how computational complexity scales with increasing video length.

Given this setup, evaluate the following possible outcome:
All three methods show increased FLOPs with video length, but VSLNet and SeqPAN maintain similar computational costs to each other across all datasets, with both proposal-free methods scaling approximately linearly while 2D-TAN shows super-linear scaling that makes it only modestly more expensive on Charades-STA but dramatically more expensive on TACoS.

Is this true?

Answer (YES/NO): NO